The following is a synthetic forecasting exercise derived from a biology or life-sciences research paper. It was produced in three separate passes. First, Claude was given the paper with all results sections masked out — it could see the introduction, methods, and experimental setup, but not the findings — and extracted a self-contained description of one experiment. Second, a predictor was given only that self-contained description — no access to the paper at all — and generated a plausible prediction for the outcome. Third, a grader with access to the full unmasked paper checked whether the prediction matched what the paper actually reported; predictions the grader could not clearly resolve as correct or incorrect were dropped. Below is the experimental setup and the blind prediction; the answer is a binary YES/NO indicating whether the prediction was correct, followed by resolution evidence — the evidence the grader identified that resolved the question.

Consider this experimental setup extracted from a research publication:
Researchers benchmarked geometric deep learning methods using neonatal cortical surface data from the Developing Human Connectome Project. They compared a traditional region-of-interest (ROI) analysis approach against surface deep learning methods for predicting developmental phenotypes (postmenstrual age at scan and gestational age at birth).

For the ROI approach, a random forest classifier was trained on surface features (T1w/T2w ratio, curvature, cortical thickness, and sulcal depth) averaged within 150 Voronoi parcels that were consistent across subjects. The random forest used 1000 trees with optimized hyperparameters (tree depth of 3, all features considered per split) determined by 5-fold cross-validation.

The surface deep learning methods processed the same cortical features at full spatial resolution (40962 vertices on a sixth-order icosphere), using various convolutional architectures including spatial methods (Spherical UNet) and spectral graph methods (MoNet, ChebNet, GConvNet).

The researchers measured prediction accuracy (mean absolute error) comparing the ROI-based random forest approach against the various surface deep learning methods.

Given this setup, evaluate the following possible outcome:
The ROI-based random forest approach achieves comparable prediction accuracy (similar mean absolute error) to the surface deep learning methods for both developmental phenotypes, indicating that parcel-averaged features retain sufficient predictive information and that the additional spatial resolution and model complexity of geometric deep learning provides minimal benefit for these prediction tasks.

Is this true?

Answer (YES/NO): NO